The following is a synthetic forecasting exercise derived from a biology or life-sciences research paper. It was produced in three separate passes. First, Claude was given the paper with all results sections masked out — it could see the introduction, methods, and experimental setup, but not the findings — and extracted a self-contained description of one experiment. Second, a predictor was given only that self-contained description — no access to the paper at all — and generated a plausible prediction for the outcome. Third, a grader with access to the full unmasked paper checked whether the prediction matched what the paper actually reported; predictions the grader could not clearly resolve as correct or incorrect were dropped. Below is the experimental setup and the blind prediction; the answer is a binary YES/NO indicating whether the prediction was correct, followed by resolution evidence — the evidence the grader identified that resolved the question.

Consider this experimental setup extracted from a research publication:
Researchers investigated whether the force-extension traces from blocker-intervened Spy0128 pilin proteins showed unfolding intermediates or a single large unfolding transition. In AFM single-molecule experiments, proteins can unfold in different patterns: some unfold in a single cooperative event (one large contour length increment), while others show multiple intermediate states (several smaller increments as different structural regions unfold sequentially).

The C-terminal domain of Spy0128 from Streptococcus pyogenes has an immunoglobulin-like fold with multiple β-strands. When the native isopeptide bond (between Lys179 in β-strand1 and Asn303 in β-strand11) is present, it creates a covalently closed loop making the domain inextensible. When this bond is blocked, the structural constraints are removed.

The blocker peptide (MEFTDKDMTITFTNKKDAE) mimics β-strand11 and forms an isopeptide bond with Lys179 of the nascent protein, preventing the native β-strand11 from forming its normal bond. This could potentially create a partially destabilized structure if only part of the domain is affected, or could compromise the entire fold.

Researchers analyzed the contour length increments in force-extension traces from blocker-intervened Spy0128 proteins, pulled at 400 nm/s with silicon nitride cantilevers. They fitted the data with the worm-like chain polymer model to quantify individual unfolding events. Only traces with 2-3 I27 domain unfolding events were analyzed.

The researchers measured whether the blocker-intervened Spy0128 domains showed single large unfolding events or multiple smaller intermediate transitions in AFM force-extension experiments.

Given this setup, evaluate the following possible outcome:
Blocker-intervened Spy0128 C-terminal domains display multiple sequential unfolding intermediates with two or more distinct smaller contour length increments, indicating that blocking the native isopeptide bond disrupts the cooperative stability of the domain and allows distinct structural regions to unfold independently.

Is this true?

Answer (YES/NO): NO